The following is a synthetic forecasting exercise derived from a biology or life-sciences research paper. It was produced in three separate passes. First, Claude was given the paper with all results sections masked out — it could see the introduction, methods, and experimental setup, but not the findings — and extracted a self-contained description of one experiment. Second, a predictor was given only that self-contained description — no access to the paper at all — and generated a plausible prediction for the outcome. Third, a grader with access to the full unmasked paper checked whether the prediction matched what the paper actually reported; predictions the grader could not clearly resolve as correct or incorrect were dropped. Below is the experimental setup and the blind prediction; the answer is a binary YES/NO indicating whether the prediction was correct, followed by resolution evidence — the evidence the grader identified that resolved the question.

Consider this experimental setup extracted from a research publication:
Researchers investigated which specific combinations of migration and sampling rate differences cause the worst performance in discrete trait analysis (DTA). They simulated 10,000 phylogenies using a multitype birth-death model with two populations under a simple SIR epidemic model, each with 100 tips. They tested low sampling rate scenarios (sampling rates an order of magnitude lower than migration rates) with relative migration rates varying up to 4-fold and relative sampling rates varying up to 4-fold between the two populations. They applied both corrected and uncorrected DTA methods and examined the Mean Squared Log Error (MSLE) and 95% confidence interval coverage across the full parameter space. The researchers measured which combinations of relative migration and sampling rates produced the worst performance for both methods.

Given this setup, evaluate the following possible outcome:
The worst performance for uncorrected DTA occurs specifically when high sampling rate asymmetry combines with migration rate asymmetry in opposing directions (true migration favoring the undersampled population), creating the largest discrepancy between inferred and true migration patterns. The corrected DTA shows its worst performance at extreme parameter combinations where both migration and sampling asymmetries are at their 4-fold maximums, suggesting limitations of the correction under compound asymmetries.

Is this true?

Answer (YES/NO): NO